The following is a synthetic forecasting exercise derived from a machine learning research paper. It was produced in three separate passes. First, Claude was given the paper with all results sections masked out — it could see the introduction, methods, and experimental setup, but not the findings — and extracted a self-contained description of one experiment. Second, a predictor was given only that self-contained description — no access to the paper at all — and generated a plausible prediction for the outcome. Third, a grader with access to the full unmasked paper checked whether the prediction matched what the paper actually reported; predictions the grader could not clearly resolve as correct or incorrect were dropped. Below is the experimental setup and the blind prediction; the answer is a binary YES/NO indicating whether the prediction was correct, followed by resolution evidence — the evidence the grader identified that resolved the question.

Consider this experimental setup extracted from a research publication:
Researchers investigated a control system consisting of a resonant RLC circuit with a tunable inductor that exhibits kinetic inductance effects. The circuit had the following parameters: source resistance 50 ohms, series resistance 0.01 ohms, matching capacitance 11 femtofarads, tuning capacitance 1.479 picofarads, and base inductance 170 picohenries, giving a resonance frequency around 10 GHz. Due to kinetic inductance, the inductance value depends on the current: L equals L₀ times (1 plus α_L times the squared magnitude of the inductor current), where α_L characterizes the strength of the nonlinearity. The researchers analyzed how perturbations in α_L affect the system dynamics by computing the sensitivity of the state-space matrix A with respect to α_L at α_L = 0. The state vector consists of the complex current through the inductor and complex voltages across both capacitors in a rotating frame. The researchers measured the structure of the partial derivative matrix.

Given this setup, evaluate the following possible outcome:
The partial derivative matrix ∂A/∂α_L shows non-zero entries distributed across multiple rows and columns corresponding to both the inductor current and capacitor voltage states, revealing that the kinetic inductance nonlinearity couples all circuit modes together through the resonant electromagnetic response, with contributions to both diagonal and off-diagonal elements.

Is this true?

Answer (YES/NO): NO